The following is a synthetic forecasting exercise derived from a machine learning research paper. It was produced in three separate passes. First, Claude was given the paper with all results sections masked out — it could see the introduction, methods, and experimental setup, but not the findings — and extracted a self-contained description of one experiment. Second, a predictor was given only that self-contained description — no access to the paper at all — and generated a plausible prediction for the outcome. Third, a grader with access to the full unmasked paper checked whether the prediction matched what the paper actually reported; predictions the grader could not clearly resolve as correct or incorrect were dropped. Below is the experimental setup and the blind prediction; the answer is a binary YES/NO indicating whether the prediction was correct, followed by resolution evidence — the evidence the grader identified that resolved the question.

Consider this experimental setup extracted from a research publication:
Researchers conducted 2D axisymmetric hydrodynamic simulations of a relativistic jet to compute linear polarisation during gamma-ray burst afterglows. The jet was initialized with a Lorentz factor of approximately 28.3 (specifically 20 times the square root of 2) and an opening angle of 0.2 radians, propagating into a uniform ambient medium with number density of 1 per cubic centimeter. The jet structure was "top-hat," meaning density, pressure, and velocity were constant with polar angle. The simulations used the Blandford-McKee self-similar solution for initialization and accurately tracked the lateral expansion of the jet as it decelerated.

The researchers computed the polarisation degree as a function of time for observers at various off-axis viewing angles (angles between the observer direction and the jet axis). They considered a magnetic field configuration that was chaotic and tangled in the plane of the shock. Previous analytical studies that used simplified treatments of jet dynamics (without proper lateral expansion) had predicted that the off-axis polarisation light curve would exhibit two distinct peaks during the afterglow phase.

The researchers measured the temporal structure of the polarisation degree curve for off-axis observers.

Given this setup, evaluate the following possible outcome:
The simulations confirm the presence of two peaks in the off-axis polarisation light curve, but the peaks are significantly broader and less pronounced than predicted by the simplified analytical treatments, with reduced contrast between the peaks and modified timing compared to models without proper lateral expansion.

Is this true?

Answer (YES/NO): NO